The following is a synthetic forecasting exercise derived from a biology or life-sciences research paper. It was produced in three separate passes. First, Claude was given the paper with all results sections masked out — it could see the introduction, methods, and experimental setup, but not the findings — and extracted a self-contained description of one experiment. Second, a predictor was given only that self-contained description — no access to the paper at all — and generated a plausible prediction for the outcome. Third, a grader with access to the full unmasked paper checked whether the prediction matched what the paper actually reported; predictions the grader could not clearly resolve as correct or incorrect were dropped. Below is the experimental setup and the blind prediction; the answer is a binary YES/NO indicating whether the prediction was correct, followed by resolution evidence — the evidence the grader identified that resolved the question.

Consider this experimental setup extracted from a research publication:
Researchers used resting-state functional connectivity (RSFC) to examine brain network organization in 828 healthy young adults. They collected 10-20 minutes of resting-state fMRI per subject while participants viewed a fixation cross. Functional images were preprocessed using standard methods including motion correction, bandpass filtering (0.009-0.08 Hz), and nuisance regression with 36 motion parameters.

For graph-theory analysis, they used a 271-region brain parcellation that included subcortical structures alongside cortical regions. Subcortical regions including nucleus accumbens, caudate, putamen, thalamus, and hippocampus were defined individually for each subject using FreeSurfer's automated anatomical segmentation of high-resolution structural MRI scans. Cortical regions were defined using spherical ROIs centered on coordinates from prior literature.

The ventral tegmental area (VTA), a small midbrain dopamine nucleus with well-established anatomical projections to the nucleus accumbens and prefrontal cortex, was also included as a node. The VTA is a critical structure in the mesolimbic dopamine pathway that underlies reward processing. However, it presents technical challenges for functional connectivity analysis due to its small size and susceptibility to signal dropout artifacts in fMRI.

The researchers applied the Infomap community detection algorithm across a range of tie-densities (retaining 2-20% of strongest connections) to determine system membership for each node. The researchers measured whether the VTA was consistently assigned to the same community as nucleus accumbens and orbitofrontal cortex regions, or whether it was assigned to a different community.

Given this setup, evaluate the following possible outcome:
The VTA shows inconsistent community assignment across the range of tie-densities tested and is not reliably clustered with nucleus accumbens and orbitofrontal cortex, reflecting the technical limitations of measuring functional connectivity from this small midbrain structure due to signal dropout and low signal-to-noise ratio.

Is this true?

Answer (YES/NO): YES